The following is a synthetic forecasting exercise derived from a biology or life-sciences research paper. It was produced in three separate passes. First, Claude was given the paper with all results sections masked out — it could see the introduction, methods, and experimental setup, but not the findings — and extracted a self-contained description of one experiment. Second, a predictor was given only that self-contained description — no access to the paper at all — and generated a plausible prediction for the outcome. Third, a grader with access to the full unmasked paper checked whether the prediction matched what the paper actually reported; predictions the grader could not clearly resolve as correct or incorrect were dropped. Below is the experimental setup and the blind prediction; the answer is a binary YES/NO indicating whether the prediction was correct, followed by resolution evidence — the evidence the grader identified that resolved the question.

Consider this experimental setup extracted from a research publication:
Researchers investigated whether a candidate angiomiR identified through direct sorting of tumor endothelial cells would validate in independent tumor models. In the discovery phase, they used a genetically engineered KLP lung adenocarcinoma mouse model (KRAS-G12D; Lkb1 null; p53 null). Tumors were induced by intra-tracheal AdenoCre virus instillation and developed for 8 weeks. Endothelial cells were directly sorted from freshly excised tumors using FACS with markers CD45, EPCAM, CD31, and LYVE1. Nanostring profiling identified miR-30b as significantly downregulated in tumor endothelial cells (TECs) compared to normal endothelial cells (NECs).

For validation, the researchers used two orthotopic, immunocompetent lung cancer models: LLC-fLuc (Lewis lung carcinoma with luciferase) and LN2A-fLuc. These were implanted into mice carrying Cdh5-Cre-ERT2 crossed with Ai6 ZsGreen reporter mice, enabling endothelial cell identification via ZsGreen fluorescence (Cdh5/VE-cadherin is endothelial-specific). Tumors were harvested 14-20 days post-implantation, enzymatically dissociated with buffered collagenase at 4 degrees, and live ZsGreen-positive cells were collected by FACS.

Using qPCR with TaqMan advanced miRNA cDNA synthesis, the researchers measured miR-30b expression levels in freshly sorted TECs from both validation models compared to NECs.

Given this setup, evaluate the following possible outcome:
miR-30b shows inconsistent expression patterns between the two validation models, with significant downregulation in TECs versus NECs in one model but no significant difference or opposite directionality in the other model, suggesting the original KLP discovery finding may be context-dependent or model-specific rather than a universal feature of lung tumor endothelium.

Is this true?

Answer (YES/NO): NO